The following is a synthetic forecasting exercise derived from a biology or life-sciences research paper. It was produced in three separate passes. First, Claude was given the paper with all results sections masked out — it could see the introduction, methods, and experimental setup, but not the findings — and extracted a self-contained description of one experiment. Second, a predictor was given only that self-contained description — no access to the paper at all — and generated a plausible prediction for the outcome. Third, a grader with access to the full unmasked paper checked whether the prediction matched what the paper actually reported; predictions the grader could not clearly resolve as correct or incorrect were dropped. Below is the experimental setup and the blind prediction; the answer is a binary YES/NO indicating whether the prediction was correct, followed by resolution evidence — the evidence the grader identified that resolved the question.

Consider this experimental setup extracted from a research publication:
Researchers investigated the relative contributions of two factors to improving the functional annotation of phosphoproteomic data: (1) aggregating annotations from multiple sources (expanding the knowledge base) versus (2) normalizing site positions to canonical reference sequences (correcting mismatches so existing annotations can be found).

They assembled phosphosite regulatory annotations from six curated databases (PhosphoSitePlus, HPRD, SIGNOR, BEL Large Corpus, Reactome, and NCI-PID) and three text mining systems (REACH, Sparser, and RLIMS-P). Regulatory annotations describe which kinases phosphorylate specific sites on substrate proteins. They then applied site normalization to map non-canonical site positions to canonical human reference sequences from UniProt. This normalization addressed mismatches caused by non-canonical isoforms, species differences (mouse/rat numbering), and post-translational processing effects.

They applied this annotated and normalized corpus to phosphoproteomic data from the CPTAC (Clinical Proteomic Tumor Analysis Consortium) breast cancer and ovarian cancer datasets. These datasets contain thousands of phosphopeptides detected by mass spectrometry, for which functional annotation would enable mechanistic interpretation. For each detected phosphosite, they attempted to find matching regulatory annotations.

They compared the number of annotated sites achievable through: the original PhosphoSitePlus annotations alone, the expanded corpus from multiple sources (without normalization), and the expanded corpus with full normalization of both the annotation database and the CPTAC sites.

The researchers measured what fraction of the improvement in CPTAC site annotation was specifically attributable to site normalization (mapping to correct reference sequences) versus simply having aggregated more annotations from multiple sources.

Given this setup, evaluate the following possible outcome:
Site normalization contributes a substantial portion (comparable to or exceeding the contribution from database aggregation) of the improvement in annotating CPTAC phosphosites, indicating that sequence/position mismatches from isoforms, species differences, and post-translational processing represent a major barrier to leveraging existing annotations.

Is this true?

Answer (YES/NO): NO